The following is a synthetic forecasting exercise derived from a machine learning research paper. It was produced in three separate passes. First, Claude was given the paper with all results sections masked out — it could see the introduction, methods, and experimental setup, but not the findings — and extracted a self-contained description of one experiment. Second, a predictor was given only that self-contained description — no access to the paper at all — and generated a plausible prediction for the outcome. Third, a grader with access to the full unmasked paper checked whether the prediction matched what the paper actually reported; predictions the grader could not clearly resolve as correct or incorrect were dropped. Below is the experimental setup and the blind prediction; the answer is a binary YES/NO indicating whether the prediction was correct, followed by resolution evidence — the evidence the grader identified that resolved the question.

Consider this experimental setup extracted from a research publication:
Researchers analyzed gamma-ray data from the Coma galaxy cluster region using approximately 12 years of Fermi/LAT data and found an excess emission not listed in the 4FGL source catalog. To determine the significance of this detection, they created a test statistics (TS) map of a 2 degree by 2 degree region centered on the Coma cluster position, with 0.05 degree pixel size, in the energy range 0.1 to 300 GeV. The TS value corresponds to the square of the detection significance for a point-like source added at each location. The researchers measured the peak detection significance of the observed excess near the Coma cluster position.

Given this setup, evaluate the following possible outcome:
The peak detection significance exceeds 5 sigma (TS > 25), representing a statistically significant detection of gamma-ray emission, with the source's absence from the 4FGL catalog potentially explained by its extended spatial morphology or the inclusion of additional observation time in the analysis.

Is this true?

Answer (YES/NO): YES